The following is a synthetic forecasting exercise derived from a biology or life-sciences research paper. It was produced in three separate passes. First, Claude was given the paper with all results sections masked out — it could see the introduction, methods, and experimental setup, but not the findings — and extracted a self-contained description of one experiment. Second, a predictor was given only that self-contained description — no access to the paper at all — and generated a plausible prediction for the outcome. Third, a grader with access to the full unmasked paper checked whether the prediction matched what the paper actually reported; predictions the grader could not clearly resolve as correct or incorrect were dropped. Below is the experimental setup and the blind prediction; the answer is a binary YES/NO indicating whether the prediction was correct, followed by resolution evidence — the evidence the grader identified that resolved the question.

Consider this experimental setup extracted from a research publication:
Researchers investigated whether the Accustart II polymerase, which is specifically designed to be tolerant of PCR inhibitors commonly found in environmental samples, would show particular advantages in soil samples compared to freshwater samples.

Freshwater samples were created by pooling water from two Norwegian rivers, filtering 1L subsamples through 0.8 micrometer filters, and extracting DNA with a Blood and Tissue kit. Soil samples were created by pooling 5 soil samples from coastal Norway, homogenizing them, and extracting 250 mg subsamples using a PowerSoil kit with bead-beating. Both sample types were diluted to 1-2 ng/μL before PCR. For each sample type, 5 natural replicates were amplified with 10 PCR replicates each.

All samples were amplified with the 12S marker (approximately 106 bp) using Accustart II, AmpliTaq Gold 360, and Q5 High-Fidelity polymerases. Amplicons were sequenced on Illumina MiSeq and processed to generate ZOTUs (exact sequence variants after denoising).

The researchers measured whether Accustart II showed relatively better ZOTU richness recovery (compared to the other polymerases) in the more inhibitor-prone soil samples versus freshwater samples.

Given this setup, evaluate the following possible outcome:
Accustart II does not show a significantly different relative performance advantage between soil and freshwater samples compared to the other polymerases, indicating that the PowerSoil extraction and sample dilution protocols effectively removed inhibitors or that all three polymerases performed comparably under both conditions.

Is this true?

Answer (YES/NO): YES